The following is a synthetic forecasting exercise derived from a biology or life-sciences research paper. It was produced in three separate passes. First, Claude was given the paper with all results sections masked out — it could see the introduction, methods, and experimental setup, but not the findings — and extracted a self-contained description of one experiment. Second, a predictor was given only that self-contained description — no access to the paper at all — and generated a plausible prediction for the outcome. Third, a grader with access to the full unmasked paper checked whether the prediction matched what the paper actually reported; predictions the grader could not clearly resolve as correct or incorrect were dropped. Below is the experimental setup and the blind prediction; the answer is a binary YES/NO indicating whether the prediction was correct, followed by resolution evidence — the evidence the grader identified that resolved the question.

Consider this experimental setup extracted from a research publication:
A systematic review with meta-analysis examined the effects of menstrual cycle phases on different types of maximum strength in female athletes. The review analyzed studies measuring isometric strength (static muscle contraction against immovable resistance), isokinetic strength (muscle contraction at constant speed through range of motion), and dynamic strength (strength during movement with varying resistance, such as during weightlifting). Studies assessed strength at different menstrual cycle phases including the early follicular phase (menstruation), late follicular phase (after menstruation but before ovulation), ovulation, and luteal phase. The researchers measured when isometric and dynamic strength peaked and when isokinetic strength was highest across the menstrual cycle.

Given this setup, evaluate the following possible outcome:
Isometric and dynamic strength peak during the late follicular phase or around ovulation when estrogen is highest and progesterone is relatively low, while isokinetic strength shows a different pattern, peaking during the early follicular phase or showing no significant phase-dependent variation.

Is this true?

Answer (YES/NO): NO